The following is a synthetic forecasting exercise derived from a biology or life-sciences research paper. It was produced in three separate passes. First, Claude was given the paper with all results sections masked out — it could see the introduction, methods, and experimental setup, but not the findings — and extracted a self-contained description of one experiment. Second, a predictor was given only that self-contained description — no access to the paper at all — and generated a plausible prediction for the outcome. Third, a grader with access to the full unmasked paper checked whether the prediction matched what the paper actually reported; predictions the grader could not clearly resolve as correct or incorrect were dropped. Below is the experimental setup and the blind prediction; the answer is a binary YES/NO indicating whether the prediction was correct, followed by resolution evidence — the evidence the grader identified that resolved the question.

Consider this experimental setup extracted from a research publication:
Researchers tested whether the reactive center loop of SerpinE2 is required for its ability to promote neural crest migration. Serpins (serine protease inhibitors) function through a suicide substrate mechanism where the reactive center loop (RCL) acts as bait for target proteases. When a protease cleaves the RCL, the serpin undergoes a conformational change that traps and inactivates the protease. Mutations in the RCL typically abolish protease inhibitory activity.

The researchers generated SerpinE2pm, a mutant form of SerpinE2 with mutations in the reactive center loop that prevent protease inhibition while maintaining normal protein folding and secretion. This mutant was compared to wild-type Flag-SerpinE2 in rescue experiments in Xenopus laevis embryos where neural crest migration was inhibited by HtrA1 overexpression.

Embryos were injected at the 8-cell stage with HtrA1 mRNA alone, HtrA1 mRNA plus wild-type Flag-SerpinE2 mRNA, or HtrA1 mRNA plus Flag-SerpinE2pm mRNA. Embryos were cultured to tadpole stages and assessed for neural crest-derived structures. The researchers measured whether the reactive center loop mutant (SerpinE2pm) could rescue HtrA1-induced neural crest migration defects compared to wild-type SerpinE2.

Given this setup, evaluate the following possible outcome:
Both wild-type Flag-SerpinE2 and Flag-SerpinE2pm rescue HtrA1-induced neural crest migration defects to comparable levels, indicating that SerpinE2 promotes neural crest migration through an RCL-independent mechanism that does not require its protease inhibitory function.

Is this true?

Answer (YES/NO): NO